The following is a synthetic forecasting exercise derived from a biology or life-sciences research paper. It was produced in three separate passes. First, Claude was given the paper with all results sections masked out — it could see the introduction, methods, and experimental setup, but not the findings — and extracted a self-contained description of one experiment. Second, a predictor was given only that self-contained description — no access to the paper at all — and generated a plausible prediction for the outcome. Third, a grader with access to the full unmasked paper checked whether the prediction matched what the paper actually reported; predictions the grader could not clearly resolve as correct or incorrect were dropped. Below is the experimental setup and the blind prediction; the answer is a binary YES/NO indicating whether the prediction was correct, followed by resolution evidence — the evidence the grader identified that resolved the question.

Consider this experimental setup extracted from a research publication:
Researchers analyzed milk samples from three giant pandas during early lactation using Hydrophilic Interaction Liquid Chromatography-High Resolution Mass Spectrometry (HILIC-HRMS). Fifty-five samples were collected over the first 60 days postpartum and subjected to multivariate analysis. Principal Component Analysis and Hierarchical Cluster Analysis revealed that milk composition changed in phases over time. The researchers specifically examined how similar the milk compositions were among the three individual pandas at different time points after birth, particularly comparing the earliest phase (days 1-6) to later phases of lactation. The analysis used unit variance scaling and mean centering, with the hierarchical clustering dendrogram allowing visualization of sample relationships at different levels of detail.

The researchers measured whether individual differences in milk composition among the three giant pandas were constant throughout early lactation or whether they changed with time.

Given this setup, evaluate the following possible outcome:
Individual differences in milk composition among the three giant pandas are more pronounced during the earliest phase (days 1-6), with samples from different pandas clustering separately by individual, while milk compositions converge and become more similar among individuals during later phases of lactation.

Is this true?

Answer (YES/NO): NO